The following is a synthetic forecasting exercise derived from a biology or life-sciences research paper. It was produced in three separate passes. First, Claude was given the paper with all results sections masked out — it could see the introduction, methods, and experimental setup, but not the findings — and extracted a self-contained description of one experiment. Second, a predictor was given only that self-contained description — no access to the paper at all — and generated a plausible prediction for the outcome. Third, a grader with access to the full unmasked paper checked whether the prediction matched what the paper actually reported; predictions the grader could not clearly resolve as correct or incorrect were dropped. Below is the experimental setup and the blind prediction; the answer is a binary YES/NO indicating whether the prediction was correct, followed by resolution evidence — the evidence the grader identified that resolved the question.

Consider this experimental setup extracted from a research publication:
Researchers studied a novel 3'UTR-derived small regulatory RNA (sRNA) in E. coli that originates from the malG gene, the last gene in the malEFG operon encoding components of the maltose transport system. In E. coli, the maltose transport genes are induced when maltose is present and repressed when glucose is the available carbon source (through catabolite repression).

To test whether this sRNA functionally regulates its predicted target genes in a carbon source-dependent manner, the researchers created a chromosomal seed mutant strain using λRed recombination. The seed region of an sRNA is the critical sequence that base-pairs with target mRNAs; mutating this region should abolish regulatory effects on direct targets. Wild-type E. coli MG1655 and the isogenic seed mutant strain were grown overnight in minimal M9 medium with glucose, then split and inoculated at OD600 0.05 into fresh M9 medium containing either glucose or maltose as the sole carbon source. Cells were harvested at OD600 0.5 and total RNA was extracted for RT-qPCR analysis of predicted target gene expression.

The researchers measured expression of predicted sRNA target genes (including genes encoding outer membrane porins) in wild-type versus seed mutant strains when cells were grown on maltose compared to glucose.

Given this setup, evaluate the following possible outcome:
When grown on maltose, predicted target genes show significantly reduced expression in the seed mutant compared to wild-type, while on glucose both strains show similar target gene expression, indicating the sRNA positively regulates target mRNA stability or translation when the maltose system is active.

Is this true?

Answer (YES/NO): NO